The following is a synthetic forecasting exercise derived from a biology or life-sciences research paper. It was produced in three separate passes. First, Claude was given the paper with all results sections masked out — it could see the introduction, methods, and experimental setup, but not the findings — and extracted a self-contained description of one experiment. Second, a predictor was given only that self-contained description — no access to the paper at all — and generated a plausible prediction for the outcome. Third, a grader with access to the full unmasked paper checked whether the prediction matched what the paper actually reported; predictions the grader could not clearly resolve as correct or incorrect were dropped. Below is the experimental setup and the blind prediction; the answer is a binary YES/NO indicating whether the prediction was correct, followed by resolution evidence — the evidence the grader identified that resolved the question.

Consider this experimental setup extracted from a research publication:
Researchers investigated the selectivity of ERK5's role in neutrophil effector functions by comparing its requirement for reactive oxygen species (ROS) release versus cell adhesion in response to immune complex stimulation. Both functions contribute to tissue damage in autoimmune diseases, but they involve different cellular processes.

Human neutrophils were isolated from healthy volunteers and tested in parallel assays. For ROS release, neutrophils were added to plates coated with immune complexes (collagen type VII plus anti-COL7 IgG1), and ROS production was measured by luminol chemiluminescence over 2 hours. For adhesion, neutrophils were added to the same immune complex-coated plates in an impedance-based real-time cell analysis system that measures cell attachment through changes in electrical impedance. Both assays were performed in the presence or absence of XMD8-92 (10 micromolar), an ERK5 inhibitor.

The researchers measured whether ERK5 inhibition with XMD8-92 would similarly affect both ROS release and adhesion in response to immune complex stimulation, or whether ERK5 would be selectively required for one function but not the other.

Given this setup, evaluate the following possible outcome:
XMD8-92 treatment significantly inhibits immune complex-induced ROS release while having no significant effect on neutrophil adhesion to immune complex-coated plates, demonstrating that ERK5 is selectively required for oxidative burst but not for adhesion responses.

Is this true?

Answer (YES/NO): YES